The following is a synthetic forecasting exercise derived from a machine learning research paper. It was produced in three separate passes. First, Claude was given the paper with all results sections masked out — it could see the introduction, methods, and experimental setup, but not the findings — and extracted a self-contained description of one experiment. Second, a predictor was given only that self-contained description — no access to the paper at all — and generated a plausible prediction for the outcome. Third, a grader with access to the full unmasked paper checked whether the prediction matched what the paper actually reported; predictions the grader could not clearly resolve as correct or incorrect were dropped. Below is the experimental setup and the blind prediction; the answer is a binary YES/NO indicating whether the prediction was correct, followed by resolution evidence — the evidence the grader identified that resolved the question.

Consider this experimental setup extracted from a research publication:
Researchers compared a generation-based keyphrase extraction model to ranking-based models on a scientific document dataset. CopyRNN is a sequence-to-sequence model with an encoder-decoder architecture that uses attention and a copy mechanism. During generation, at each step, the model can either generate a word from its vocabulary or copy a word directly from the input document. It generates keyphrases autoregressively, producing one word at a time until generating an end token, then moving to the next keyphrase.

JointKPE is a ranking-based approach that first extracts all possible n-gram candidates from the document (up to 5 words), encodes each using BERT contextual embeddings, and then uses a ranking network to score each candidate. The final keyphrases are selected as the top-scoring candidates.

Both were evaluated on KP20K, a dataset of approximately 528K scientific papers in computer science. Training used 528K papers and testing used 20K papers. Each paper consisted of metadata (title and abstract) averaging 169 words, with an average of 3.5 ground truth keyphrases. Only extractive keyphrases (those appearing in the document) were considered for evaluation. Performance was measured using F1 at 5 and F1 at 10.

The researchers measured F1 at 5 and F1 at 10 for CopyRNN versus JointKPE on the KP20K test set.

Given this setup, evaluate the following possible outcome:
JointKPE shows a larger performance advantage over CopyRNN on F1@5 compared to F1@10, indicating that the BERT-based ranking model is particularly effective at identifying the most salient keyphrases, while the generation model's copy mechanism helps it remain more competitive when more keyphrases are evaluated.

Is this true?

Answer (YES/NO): YES